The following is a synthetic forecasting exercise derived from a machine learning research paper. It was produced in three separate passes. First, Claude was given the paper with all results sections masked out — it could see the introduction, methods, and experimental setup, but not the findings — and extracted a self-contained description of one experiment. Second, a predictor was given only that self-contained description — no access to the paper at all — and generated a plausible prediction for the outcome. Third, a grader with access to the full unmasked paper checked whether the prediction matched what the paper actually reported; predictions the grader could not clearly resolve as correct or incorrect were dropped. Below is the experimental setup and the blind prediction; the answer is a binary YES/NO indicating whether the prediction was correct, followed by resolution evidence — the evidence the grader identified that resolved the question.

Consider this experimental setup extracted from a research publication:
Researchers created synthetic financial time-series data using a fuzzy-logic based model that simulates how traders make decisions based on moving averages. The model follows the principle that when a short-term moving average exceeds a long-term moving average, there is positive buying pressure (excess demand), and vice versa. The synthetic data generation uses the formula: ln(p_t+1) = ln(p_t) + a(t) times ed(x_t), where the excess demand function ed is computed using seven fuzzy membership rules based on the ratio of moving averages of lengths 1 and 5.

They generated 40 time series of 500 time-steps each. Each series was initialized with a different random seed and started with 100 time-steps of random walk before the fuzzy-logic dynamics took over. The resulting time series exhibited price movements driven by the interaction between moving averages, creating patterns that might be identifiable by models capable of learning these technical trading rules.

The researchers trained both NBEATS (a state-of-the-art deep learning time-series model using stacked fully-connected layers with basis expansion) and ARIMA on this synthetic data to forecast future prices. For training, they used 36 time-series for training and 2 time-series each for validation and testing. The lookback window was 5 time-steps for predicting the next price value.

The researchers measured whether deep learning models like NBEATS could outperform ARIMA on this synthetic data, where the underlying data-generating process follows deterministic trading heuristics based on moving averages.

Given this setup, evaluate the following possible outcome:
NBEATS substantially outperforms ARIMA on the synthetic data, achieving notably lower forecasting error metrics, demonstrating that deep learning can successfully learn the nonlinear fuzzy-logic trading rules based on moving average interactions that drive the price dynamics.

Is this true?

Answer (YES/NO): YES